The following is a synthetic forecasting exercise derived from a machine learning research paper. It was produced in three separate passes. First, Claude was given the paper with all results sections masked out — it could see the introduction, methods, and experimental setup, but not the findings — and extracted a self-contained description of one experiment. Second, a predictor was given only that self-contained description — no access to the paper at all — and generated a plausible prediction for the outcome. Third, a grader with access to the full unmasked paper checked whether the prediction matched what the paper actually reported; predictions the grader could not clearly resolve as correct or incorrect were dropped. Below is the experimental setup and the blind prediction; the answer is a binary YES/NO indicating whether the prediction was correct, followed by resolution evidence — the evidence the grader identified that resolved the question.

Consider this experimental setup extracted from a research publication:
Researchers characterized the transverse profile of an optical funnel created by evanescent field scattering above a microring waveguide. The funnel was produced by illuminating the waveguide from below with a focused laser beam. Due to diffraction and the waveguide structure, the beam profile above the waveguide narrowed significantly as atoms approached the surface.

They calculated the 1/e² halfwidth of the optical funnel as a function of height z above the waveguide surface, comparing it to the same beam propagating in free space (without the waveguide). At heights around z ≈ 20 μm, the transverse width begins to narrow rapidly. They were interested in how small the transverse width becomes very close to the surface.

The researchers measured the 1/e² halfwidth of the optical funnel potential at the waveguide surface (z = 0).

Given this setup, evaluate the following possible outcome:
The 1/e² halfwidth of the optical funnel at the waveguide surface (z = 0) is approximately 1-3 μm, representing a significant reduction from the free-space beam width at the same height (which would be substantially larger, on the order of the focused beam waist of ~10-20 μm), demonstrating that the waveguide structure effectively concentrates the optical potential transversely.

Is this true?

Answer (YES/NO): NO